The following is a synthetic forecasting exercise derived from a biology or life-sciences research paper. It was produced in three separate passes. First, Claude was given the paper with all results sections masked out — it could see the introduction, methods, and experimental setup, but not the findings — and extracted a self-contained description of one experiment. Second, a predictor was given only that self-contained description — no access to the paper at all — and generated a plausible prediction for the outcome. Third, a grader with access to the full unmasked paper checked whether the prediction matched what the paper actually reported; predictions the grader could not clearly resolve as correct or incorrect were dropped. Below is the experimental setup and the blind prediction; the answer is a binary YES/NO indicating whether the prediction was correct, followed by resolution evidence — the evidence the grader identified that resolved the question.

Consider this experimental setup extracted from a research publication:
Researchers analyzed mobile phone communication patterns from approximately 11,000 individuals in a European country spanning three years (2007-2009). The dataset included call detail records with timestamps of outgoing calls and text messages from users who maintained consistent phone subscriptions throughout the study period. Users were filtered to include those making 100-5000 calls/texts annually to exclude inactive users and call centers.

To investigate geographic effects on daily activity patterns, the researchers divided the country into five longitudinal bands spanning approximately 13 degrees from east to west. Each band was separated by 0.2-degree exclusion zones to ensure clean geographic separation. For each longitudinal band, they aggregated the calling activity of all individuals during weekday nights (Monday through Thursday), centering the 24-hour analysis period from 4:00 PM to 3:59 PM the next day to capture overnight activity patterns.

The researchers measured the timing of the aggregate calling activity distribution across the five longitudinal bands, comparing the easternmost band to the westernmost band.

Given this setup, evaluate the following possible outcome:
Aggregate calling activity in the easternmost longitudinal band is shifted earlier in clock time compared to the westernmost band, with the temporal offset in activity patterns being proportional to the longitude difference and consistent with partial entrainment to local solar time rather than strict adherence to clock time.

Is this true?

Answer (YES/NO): YES